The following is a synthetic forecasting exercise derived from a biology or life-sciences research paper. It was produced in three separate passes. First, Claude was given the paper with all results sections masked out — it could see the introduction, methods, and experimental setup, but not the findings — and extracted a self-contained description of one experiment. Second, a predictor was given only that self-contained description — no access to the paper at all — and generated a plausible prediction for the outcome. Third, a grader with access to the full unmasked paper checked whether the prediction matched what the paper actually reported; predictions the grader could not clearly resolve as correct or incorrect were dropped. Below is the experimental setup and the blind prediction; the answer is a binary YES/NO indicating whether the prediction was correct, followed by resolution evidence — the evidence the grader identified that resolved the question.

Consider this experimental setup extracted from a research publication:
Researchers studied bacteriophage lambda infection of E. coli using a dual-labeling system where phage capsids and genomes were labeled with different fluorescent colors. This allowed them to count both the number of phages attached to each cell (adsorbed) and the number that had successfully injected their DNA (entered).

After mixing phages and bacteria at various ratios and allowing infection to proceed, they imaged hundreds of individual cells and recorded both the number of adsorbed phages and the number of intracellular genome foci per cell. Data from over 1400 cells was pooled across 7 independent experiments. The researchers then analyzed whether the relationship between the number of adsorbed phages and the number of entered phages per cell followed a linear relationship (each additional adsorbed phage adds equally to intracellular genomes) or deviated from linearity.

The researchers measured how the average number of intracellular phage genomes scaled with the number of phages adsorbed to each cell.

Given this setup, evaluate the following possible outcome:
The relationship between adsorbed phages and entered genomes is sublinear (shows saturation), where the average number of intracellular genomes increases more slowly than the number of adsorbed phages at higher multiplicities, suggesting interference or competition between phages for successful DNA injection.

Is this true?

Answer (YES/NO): YES